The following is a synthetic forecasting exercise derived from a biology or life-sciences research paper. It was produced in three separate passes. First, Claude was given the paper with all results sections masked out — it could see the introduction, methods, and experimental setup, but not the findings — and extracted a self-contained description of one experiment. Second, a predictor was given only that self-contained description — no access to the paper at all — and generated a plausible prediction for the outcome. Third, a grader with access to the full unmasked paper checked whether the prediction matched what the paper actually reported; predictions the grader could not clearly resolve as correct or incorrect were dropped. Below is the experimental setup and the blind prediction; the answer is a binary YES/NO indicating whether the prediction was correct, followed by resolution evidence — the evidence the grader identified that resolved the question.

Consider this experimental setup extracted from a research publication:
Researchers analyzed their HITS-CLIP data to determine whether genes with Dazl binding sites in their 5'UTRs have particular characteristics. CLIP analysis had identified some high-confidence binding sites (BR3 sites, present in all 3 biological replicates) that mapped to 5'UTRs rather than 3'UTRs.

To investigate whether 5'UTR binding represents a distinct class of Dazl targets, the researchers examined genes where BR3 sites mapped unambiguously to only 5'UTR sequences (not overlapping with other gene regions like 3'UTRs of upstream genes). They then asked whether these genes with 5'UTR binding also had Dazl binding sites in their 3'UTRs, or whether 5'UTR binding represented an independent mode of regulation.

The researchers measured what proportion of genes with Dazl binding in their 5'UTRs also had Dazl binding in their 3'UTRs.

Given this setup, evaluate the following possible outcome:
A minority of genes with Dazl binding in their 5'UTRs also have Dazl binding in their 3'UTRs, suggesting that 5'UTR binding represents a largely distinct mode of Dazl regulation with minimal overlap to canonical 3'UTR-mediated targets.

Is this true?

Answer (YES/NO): NO